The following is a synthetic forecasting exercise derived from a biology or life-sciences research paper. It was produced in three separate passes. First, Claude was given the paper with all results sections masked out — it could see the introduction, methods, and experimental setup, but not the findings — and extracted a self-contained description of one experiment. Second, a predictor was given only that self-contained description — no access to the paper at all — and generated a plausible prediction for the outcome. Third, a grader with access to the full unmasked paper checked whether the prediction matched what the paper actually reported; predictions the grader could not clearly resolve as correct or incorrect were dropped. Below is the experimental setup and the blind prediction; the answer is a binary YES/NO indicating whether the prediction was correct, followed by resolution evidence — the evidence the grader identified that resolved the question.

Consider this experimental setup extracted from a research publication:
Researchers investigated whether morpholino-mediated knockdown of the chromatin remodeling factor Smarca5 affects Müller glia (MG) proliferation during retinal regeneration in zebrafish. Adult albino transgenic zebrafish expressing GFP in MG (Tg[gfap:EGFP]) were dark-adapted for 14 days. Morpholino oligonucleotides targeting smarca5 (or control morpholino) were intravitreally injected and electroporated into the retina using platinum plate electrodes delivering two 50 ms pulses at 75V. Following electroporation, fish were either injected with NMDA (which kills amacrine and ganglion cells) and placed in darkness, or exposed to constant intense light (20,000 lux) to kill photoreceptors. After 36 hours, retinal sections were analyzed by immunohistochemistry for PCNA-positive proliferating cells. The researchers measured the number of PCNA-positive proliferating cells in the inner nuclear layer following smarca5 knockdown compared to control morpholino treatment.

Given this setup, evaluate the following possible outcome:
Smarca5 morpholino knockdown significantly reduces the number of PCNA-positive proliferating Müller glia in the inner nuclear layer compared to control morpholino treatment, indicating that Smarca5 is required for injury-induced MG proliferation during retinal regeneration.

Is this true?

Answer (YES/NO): YES